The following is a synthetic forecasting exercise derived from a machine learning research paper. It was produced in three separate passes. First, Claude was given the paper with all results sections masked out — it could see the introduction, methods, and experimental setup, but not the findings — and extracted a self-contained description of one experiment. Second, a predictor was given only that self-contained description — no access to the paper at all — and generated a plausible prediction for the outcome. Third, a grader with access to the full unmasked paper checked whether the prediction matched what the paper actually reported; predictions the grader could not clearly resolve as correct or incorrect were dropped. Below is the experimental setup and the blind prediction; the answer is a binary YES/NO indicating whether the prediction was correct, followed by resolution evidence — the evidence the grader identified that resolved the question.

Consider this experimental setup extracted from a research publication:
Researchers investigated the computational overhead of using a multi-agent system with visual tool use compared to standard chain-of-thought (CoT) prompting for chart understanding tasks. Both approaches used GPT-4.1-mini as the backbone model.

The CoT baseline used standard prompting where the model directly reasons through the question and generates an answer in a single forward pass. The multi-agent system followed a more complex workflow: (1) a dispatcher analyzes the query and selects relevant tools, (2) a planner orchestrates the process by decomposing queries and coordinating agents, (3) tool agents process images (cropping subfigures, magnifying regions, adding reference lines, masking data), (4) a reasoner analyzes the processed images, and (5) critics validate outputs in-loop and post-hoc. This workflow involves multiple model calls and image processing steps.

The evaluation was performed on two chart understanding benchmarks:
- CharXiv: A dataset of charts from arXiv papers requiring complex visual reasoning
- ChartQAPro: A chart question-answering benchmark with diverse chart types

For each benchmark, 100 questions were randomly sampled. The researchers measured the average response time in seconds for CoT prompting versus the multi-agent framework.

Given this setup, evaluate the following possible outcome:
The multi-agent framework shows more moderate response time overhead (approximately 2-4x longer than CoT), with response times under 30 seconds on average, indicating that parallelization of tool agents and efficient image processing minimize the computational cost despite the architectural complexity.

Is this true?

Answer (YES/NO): YES